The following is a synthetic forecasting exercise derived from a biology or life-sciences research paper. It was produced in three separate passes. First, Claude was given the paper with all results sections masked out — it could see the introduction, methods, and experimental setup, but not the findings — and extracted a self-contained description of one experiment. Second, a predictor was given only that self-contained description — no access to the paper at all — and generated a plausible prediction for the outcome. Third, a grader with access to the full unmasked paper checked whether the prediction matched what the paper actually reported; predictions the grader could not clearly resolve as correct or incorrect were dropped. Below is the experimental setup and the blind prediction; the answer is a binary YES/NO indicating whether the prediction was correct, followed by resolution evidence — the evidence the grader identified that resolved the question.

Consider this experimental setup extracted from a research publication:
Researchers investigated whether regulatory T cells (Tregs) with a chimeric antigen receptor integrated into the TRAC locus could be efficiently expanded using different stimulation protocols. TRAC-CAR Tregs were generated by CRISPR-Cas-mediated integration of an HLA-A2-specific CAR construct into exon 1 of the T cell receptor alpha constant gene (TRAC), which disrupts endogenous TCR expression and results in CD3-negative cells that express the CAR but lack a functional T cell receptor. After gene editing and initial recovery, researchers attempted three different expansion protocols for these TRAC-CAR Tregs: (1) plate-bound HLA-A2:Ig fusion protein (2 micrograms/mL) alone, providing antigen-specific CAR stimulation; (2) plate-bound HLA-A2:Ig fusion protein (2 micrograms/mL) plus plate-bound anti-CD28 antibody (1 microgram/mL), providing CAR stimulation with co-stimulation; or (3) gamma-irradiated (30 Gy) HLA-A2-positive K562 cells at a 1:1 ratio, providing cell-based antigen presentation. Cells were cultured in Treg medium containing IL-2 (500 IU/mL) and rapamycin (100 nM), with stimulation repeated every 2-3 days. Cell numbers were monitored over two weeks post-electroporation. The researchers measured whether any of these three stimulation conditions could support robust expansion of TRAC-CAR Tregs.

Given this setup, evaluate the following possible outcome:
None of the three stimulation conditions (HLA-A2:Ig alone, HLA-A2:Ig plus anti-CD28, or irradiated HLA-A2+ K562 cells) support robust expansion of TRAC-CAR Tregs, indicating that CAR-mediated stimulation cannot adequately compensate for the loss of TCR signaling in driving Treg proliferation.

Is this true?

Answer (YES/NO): YES